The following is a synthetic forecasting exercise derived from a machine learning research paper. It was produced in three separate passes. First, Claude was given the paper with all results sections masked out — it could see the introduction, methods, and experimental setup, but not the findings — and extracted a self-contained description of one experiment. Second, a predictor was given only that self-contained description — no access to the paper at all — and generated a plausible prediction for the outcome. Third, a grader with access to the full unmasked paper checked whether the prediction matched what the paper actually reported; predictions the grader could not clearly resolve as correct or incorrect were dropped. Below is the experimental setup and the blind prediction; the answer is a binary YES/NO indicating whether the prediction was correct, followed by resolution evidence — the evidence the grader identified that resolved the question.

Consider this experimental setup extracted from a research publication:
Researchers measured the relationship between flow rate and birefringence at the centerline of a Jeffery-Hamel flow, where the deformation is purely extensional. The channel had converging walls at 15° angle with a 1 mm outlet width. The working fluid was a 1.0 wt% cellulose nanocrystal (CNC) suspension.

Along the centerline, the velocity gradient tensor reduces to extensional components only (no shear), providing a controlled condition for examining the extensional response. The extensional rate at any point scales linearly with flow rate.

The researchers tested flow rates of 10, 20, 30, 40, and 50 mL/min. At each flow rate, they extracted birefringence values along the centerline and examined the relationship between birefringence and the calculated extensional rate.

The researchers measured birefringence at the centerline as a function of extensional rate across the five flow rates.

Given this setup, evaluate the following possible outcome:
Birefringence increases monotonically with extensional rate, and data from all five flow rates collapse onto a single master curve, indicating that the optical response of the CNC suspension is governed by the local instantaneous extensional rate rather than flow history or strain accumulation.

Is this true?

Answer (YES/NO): YES